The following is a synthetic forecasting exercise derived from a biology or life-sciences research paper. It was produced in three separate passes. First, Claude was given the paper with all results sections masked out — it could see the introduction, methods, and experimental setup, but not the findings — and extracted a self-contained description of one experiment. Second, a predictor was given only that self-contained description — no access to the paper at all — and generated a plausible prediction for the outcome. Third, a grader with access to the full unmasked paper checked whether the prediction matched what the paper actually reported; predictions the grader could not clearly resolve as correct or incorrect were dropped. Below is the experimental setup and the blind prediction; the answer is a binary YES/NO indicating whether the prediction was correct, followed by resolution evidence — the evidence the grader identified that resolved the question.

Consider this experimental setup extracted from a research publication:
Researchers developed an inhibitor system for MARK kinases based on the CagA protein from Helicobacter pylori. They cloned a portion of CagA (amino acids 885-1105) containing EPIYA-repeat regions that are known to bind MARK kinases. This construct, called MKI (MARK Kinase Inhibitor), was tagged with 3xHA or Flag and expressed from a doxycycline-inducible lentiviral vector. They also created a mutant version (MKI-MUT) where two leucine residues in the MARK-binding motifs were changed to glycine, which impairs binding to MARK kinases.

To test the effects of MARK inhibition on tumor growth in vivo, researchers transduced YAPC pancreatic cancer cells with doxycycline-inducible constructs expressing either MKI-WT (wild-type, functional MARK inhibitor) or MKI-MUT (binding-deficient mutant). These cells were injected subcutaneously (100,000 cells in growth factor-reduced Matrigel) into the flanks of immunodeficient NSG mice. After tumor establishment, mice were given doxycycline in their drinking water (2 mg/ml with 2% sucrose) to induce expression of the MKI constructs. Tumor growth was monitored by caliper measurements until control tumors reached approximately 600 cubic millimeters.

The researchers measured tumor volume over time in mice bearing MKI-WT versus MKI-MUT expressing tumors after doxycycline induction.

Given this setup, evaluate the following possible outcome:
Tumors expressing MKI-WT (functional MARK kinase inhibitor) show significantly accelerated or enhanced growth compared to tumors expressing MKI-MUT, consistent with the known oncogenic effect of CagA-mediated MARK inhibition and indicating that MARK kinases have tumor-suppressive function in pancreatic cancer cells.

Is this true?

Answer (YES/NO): NO